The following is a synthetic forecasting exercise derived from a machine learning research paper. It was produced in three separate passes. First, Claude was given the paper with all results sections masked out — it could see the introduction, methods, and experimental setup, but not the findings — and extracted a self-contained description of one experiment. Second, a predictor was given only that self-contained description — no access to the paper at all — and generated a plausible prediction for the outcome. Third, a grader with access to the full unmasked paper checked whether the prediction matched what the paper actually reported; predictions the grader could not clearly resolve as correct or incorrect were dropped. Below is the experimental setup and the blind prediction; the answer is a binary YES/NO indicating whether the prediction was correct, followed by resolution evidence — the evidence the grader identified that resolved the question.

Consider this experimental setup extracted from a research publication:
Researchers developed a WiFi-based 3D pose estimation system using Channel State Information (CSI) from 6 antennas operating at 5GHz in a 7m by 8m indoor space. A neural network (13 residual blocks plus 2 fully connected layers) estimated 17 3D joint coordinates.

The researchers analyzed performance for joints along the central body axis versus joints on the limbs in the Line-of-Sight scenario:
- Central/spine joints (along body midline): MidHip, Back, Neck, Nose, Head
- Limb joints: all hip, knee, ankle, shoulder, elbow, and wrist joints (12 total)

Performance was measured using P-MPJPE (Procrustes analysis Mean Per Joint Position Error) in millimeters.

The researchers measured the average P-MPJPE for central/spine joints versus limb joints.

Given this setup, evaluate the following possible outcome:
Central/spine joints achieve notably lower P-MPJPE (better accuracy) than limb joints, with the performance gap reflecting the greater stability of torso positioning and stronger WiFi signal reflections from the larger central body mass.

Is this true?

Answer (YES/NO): YES